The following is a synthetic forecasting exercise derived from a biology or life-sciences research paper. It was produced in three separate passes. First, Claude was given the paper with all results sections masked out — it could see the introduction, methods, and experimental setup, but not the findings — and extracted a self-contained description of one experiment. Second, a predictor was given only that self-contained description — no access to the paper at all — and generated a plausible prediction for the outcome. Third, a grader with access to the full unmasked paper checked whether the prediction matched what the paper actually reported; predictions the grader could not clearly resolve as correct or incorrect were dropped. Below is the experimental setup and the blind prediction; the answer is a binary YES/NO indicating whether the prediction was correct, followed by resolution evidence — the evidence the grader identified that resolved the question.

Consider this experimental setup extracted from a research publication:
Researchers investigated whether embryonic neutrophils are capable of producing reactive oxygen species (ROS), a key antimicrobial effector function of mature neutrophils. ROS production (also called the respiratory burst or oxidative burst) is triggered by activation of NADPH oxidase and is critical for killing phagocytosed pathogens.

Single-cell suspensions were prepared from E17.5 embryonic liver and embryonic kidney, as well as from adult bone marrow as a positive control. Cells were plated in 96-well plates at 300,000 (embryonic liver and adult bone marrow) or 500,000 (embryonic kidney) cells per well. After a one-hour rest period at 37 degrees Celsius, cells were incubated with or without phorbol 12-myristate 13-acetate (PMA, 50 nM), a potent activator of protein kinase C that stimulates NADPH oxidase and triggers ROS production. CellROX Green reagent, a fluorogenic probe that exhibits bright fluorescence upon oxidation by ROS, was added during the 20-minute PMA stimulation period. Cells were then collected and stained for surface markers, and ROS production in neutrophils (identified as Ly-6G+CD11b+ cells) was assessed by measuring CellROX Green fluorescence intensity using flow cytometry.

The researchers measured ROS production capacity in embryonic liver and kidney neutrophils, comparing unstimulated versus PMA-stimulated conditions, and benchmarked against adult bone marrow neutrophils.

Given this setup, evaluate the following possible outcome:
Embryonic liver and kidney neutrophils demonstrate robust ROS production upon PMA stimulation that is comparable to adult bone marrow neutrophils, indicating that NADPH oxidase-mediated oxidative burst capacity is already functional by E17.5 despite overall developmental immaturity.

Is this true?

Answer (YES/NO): YES